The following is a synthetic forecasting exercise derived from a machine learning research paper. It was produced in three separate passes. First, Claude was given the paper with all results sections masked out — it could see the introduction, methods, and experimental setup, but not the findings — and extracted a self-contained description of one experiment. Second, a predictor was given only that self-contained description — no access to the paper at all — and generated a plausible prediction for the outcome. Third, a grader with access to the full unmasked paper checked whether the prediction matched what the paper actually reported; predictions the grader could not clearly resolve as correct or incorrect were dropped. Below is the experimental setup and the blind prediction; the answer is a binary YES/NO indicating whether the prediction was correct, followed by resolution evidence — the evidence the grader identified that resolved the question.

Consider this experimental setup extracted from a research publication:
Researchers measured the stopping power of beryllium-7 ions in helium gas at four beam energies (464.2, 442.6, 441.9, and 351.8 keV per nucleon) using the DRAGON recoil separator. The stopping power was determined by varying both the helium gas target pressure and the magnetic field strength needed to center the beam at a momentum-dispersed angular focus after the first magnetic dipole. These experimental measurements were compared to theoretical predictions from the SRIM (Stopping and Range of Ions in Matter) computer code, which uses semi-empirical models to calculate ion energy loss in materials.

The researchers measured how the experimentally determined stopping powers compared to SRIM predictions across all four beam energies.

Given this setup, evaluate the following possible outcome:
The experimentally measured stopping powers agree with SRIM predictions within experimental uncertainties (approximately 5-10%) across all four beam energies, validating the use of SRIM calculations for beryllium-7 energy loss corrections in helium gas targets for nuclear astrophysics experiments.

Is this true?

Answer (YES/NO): NO